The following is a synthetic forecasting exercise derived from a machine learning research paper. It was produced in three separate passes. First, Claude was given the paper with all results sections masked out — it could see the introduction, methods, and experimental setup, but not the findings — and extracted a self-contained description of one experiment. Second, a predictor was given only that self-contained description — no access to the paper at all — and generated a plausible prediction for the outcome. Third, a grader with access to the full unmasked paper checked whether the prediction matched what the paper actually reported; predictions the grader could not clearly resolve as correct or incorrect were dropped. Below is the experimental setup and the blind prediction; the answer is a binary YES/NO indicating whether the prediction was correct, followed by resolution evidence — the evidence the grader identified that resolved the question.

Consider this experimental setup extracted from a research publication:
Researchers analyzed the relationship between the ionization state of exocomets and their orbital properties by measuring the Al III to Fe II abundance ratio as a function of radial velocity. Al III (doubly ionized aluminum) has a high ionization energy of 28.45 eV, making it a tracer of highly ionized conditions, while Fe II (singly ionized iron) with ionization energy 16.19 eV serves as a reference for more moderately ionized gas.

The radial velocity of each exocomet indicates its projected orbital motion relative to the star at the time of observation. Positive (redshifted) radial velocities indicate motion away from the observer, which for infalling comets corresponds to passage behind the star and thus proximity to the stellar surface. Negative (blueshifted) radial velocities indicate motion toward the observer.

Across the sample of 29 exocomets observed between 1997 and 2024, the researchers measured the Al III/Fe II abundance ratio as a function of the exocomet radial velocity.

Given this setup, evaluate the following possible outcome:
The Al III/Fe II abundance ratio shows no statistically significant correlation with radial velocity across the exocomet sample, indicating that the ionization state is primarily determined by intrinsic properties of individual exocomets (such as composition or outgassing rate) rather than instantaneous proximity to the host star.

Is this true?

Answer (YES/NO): NO